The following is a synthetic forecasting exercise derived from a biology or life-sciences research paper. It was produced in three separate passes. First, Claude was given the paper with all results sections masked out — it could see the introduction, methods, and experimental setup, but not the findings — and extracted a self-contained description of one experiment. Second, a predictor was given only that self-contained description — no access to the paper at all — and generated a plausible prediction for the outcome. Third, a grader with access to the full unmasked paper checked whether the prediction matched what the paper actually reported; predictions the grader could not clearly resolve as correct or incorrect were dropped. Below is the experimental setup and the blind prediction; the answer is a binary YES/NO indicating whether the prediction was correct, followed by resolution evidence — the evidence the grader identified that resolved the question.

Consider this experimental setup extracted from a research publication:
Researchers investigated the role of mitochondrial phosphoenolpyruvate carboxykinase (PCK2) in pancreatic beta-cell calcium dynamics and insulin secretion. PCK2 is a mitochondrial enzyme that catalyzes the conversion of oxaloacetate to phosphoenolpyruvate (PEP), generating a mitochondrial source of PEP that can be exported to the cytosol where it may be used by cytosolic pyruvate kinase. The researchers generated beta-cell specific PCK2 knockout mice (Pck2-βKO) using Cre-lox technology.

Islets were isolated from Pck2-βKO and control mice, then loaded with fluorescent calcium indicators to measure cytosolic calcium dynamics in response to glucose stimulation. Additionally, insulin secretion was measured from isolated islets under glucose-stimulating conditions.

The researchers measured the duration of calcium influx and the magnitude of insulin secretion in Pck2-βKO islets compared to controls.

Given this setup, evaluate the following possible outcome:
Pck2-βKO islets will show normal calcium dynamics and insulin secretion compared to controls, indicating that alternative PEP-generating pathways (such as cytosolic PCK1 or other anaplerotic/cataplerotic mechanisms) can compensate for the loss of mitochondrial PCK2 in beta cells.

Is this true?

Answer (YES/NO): NO